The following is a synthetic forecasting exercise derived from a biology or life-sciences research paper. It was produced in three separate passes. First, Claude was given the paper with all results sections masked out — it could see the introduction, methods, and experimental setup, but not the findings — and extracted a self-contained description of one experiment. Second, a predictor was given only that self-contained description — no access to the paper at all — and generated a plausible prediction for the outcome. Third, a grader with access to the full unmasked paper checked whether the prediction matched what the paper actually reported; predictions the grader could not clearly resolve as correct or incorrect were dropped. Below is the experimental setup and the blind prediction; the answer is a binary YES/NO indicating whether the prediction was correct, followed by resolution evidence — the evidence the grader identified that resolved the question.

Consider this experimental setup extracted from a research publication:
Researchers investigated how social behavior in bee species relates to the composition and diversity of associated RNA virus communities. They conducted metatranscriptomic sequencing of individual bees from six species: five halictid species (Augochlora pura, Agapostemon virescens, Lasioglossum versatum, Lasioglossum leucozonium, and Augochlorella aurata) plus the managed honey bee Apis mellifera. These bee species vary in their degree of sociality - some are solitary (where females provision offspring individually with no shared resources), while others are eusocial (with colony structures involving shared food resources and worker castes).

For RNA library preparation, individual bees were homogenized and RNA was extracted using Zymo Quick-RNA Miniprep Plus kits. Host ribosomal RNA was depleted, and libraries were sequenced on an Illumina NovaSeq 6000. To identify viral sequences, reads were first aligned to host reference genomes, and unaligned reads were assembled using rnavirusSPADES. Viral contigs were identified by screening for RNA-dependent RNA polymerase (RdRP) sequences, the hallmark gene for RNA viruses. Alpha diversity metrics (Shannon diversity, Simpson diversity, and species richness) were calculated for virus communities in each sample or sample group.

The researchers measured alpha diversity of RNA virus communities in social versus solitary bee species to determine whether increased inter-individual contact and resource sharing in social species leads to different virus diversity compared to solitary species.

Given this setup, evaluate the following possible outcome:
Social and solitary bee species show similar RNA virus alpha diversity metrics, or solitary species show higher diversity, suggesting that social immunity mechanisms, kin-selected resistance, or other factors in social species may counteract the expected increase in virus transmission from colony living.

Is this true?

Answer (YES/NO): YES